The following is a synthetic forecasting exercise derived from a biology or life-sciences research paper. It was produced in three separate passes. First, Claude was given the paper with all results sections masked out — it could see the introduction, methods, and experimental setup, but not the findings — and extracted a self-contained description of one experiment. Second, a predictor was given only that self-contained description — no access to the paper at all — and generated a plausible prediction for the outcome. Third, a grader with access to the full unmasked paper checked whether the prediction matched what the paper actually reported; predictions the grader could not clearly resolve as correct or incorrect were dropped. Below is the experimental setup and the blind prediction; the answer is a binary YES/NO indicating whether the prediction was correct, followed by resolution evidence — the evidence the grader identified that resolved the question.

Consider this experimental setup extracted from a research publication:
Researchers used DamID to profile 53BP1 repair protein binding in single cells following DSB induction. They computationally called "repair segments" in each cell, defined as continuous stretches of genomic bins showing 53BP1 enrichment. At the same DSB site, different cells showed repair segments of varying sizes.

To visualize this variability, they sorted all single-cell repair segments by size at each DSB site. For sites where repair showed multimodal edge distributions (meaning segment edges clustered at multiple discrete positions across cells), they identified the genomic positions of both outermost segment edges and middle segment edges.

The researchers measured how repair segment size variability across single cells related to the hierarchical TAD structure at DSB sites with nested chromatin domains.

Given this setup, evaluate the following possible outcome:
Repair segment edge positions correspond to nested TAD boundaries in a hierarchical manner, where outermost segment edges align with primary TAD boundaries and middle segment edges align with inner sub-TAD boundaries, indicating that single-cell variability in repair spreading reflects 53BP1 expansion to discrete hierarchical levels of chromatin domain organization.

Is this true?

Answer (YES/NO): YES